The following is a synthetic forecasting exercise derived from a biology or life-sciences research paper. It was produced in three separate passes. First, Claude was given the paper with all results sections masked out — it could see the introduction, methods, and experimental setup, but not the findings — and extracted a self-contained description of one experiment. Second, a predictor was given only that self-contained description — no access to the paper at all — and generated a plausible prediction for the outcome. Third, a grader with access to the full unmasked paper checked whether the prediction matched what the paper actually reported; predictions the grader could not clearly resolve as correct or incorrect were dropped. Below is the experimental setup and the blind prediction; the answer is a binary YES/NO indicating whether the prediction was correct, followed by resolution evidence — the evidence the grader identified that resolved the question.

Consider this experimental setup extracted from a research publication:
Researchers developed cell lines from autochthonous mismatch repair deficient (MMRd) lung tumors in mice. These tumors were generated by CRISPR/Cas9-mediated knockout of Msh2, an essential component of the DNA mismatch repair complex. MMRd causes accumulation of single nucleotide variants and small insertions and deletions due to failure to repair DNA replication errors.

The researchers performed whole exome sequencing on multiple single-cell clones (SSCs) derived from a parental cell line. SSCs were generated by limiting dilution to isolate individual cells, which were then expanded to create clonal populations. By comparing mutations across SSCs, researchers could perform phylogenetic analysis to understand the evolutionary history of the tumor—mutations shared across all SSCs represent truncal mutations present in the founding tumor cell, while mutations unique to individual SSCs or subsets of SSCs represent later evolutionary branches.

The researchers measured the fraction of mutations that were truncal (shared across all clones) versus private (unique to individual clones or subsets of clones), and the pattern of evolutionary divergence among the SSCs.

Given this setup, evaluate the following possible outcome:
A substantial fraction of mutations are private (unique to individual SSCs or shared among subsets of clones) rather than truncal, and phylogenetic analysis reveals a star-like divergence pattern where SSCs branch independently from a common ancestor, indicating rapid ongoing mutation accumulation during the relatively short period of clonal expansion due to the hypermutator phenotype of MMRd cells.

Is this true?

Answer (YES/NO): YES